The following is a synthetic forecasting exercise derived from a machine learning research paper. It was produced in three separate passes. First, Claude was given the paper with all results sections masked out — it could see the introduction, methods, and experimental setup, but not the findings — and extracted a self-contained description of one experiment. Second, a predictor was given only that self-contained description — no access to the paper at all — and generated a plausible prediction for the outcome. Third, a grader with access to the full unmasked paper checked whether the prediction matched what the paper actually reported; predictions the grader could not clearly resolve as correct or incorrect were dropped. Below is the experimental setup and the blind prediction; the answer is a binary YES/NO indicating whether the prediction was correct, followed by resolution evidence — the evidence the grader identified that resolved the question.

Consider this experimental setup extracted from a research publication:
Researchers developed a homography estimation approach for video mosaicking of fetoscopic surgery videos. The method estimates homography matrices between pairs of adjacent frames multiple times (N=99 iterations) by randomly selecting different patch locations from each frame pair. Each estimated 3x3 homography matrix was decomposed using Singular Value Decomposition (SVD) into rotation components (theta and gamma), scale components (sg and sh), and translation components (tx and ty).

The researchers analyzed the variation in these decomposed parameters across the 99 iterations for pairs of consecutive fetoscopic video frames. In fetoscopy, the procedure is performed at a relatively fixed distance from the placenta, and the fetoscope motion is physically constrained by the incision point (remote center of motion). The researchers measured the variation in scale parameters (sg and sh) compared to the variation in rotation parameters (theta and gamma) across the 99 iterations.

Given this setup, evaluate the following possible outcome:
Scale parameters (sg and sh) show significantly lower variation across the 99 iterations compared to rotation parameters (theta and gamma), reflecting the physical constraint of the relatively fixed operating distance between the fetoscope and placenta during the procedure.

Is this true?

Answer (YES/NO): YES